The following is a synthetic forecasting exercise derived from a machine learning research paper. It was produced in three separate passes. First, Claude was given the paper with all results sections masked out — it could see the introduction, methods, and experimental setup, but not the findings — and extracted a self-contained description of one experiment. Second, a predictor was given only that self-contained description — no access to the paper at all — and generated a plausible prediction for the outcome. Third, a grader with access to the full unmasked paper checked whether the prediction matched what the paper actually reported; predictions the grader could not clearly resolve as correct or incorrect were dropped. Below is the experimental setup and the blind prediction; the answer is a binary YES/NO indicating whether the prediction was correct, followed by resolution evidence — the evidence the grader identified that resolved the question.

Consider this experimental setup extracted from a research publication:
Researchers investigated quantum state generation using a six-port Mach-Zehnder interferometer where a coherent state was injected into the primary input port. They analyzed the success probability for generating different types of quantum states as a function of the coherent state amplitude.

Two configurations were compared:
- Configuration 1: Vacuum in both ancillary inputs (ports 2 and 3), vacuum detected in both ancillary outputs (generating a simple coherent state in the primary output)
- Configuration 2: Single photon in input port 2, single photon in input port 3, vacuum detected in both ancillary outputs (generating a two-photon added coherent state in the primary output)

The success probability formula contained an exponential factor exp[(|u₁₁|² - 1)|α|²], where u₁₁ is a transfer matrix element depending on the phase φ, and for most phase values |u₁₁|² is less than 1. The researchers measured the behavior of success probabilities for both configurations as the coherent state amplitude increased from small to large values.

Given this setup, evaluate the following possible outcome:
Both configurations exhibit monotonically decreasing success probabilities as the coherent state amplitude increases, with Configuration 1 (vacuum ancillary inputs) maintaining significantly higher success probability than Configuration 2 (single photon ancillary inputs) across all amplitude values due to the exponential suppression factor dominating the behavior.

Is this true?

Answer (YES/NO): NO